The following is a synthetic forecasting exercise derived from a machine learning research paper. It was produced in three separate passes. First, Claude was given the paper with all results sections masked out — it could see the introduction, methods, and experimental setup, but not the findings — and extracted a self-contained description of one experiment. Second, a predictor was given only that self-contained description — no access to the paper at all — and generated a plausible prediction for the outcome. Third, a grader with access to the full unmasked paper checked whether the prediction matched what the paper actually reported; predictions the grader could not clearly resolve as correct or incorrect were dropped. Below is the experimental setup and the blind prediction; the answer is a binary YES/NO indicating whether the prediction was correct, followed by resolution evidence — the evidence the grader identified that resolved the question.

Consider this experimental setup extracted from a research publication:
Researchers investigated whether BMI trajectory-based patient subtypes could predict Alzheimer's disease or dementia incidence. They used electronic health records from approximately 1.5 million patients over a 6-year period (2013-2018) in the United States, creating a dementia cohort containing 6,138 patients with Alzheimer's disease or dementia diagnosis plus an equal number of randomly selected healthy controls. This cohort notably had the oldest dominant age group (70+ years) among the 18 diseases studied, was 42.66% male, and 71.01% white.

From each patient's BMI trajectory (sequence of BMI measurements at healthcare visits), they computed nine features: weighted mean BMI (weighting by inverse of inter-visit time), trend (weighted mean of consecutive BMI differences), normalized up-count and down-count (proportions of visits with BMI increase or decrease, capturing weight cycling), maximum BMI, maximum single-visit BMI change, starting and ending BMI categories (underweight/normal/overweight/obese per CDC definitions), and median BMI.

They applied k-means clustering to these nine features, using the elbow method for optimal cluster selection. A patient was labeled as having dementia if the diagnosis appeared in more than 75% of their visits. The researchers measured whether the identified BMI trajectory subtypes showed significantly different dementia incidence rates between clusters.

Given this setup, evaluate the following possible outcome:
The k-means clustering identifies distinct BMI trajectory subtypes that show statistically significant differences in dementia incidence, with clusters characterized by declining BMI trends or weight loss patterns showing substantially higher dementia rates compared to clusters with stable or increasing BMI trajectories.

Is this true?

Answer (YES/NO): NO